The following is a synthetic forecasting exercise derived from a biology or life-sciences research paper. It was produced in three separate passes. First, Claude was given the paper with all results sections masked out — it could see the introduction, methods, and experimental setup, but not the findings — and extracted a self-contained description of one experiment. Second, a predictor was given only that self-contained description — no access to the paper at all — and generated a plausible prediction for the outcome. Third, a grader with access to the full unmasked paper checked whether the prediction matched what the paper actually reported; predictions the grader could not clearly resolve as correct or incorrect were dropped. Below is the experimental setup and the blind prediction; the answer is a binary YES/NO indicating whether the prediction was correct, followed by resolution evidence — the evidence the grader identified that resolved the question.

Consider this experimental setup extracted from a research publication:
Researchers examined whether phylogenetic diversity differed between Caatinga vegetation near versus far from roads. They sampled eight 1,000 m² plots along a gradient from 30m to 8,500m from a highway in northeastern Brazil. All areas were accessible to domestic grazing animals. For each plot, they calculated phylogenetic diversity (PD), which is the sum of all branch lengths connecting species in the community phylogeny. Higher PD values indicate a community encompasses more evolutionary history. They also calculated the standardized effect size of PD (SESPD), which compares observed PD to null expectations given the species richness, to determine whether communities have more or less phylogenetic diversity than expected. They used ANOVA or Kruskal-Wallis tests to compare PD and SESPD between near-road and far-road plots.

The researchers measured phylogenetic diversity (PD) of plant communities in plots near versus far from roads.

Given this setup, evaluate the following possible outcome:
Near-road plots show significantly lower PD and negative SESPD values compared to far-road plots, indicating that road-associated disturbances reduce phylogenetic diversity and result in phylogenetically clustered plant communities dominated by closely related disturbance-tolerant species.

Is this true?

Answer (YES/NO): NO